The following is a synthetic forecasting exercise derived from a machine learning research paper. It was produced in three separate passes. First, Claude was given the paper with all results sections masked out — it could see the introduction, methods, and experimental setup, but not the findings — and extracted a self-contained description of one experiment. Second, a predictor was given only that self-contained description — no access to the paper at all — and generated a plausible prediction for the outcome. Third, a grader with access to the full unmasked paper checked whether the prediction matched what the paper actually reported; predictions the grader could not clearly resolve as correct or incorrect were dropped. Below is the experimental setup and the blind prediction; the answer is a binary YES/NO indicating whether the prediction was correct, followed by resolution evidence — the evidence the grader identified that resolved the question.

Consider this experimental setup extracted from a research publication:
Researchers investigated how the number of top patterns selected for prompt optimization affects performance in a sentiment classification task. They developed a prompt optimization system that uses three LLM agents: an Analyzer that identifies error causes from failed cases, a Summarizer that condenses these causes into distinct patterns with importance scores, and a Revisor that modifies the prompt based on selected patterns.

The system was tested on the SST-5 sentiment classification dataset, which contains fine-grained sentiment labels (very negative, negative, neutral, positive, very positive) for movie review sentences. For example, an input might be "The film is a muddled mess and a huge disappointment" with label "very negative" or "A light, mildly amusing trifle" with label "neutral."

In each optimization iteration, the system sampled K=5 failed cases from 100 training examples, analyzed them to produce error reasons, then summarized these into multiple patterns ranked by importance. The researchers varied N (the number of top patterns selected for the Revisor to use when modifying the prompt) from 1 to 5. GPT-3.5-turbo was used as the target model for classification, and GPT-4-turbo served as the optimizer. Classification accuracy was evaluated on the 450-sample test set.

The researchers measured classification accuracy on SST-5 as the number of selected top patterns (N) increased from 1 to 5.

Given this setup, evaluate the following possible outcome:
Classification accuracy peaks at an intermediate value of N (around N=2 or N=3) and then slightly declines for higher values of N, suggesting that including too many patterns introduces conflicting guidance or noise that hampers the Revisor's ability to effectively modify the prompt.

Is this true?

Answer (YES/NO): NO